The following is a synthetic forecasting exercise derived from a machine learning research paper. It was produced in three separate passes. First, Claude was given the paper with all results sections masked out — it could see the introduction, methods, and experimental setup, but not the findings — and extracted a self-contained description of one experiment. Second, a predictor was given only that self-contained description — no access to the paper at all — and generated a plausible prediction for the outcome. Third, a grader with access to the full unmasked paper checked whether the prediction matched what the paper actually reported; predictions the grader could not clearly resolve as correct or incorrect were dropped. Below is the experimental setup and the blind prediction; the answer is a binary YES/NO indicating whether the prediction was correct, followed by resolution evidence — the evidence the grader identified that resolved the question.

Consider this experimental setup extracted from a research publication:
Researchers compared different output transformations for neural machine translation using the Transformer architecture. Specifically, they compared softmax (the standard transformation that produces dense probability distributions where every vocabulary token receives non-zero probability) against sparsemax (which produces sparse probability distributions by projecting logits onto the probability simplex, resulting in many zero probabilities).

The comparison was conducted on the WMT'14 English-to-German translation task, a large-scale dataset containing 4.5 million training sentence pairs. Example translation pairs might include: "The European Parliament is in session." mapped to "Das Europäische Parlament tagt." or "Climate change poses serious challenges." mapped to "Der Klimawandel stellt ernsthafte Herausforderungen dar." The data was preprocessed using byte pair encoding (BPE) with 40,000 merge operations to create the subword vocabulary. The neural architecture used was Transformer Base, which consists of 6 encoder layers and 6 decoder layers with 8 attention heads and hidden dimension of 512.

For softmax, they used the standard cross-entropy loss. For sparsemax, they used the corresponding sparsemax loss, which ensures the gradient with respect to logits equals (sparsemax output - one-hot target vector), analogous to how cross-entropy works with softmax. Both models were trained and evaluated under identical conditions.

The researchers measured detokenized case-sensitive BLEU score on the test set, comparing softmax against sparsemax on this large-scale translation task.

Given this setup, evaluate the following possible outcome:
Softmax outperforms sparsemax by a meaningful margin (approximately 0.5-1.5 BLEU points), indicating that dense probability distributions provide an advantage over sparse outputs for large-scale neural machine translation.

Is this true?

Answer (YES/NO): NO